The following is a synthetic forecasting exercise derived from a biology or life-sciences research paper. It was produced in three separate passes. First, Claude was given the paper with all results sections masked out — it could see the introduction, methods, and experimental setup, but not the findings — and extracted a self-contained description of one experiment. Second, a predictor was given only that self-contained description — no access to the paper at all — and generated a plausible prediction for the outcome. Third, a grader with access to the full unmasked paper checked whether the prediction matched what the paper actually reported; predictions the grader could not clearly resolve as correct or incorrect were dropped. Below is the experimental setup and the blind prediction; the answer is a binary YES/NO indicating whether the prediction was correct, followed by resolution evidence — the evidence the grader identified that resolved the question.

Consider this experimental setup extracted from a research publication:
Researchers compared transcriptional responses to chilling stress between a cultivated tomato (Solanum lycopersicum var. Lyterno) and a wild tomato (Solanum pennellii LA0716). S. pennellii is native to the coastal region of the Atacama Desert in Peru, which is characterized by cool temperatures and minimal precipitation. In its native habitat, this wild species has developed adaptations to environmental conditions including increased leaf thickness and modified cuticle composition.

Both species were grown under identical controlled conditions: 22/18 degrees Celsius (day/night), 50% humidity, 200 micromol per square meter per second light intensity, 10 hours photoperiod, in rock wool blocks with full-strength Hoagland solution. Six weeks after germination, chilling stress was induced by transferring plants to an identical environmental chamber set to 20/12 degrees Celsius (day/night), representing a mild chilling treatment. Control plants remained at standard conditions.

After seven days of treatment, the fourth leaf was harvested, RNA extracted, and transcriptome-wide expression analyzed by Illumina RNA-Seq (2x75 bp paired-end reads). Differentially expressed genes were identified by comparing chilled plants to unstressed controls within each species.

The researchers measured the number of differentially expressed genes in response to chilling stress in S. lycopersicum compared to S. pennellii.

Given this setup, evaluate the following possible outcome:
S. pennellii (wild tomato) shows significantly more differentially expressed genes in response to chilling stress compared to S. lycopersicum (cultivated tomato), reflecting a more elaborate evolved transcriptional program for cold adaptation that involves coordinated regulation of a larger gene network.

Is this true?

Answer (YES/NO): YES